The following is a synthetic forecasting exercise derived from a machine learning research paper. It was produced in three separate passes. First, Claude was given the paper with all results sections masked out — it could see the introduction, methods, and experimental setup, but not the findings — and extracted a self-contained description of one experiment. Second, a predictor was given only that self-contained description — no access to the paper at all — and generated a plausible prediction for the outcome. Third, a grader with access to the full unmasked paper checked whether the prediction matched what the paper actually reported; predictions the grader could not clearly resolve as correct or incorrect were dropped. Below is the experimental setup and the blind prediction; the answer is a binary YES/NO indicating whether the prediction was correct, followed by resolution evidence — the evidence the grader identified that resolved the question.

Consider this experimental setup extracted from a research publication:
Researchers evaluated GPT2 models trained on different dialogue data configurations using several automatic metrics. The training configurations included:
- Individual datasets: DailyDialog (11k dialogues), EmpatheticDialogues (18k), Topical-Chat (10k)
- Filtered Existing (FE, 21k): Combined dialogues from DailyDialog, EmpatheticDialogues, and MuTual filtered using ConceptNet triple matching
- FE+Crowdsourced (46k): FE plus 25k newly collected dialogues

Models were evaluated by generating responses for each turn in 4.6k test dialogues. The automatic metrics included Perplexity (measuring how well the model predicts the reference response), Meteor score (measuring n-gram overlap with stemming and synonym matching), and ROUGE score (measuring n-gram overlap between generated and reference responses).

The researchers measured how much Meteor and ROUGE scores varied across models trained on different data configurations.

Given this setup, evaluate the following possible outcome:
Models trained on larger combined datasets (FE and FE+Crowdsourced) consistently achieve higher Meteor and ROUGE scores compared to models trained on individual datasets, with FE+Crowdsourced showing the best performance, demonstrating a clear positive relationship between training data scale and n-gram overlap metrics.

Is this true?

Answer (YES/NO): NO